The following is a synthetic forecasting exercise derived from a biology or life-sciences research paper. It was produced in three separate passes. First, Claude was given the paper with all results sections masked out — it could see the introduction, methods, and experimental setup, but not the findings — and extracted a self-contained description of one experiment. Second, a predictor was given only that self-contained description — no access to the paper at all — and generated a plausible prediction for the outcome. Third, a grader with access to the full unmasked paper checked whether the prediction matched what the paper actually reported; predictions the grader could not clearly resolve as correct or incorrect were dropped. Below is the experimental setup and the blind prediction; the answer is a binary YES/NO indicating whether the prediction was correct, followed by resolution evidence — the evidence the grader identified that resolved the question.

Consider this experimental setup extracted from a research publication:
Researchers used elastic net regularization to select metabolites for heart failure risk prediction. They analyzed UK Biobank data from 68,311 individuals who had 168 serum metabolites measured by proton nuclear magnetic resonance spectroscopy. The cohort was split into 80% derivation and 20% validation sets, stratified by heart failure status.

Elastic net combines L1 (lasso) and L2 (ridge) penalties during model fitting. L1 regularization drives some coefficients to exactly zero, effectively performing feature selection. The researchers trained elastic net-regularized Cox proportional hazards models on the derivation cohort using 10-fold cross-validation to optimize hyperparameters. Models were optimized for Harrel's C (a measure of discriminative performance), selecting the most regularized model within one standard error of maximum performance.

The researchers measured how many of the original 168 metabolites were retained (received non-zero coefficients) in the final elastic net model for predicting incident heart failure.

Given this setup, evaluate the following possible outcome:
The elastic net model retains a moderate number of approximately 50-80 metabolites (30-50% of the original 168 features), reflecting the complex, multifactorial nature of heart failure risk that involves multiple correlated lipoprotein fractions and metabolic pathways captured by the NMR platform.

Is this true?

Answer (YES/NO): NO